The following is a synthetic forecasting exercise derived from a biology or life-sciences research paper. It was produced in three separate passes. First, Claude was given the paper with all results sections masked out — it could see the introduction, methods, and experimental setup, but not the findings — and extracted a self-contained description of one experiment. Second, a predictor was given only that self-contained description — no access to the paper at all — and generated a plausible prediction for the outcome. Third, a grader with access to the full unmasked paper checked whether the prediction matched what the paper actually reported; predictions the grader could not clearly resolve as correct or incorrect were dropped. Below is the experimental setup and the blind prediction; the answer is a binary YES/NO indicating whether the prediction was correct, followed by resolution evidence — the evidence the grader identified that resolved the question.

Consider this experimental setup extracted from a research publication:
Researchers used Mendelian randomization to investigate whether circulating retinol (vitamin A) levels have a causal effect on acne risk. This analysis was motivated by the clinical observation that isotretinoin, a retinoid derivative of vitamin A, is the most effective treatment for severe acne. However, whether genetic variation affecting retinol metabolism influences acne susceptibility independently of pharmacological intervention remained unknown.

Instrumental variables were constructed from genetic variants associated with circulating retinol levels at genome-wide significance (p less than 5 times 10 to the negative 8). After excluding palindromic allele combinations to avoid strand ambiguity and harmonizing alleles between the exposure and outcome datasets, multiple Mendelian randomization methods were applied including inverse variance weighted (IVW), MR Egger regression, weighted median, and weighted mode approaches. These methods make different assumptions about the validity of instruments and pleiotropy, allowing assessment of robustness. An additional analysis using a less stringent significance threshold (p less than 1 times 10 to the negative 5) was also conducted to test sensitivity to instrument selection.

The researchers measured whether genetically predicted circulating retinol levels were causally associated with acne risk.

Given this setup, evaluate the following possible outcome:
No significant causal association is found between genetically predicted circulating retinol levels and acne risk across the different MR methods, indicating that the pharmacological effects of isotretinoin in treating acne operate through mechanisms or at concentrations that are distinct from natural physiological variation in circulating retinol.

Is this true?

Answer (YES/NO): YES